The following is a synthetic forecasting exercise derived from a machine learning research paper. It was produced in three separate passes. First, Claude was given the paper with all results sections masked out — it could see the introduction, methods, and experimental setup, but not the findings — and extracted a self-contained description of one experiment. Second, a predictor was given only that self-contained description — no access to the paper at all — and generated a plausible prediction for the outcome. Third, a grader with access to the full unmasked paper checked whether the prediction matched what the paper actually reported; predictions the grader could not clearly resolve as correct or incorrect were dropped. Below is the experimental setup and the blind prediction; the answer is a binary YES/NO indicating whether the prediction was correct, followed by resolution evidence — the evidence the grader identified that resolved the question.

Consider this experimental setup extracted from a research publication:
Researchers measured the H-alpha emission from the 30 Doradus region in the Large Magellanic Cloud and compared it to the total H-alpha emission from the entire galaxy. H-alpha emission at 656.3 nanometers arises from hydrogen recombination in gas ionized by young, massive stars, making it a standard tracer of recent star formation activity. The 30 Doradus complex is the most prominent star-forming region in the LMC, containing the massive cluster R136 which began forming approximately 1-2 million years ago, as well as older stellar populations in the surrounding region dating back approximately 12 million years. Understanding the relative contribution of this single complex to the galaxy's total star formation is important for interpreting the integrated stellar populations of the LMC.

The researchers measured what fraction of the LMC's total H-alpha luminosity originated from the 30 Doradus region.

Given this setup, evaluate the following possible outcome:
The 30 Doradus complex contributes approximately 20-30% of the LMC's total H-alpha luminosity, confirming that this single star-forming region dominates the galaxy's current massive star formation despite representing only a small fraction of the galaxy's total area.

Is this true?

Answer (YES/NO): NO